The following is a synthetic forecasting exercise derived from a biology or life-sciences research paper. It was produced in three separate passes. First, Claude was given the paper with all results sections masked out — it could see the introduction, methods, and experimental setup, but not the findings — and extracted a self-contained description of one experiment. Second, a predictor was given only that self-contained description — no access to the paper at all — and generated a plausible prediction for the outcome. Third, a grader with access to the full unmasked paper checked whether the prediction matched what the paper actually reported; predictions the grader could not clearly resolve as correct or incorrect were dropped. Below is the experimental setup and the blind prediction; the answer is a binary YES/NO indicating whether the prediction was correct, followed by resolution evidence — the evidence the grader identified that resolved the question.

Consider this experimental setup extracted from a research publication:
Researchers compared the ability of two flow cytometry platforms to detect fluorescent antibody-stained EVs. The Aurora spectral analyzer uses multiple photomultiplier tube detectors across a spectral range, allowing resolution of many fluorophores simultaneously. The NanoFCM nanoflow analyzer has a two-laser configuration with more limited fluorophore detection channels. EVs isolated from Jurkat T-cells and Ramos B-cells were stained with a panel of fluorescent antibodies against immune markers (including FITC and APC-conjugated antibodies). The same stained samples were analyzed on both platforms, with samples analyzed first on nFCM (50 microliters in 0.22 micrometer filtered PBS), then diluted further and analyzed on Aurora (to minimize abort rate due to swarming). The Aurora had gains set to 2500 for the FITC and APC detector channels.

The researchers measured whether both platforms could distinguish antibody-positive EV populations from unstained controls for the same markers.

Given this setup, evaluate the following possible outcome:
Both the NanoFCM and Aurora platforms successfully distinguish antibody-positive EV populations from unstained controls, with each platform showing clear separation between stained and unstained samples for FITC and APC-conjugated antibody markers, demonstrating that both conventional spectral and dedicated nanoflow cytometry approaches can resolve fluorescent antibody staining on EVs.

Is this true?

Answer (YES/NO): NO